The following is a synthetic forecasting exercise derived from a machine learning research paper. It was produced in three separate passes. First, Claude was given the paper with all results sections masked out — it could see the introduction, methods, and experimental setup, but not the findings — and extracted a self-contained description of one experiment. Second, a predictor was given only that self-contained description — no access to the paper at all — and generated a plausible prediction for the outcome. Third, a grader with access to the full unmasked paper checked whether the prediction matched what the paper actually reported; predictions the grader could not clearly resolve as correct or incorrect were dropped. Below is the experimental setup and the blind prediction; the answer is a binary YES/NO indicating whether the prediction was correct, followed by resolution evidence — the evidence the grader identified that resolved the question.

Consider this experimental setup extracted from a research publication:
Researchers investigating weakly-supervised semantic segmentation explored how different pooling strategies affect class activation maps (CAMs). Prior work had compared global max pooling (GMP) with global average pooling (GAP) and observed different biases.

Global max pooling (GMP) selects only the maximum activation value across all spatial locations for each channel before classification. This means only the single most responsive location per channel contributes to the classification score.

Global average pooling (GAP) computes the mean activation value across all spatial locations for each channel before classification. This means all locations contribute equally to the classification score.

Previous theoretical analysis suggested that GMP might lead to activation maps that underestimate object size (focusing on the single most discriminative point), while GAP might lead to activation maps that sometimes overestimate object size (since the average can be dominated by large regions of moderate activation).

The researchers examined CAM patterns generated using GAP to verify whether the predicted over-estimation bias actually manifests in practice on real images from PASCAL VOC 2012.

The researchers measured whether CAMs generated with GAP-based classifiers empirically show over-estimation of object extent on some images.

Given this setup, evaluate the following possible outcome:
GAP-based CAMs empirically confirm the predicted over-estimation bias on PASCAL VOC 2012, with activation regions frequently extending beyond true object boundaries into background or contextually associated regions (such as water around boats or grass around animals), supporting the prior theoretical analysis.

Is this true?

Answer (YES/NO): NO